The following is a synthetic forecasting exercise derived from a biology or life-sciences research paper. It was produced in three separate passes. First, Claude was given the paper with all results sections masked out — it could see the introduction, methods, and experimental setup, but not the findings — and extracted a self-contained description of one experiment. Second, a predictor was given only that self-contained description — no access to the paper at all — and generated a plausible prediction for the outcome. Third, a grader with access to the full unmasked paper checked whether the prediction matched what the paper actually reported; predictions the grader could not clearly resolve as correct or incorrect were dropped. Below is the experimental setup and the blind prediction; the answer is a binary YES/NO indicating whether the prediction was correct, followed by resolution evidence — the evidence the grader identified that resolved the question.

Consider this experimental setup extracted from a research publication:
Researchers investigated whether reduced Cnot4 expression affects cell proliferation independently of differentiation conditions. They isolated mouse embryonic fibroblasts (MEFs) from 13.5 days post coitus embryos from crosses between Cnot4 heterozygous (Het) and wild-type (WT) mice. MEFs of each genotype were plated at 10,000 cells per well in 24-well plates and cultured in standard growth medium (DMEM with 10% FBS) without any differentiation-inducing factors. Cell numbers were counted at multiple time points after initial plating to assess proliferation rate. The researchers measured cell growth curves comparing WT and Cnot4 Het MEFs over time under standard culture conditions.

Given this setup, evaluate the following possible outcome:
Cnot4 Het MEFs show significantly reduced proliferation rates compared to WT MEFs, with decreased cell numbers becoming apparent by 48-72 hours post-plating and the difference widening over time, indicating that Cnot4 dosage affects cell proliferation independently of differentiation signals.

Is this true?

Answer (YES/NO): NO